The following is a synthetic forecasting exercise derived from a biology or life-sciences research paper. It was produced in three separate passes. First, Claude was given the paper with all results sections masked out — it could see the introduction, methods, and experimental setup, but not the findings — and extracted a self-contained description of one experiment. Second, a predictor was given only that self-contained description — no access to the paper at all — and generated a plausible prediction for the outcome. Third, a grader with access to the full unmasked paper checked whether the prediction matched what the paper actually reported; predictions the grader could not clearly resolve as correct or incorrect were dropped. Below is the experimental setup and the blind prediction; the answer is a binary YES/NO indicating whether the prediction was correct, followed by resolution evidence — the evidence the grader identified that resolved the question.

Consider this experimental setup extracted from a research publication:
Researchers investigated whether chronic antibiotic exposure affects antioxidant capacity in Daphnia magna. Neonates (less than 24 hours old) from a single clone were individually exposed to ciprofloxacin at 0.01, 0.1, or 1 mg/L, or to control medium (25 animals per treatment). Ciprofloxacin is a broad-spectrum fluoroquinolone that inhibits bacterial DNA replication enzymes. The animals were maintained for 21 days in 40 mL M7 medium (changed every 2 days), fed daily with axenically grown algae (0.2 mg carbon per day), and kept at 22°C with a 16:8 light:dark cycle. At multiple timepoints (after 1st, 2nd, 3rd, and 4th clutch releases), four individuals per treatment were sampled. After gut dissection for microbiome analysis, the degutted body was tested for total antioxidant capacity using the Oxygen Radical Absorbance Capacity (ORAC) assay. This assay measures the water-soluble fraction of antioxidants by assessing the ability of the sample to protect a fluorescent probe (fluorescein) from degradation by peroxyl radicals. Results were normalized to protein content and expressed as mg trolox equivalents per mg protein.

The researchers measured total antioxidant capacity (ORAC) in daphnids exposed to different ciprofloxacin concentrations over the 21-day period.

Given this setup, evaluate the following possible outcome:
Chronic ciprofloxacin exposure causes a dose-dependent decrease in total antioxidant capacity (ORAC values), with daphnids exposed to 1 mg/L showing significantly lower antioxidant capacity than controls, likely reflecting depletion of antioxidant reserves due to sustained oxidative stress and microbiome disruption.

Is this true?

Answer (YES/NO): NO